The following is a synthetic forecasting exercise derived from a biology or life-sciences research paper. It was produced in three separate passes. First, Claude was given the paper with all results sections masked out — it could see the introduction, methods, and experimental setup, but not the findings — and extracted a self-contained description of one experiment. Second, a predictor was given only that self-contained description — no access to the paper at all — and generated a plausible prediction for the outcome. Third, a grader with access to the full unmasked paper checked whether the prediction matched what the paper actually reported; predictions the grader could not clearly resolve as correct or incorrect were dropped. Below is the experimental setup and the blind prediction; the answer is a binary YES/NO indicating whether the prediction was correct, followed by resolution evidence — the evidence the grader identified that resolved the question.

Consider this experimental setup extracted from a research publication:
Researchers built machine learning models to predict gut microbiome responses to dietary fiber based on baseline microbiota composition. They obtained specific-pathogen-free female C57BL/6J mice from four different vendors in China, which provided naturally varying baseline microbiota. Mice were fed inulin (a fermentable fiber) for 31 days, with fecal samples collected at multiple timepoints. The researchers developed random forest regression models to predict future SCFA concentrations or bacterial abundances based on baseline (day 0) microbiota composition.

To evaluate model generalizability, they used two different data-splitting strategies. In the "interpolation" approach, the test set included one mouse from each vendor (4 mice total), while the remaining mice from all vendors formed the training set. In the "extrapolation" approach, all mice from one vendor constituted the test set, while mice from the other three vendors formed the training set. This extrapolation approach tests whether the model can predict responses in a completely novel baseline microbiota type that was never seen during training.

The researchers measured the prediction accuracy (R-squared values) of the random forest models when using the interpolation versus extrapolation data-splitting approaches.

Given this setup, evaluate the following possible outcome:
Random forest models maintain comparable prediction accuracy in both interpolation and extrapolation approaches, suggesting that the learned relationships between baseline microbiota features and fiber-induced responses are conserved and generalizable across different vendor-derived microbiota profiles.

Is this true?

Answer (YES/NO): NO